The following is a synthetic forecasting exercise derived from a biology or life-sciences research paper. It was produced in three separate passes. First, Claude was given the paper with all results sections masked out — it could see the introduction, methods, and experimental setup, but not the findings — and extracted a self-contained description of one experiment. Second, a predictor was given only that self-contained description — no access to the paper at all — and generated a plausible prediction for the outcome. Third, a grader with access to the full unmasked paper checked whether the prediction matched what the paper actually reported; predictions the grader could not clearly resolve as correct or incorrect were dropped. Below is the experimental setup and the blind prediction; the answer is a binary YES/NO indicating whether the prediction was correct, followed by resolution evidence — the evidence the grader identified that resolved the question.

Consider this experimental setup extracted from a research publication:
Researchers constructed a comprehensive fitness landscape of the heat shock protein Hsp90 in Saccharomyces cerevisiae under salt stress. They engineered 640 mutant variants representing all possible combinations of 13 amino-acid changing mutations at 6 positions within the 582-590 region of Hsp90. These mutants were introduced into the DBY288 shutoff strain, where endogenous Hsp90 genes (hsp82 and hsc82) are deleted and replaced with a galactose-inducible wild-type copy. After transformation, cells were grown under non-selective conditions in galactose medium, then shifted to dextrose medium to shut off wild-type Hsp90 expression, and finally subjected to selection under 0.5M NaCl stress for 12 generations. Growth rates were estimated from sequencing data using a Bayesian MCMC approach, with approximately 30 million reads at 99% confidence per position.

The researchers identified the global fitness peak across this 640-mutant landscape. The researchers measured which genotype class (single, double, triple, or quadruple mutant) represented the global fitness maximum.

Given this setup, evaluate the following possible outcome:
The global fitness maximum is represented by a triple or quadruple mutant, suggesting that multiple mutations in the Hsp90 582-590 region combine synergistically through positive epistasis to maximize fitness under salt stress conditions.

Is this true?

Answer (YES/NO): YES